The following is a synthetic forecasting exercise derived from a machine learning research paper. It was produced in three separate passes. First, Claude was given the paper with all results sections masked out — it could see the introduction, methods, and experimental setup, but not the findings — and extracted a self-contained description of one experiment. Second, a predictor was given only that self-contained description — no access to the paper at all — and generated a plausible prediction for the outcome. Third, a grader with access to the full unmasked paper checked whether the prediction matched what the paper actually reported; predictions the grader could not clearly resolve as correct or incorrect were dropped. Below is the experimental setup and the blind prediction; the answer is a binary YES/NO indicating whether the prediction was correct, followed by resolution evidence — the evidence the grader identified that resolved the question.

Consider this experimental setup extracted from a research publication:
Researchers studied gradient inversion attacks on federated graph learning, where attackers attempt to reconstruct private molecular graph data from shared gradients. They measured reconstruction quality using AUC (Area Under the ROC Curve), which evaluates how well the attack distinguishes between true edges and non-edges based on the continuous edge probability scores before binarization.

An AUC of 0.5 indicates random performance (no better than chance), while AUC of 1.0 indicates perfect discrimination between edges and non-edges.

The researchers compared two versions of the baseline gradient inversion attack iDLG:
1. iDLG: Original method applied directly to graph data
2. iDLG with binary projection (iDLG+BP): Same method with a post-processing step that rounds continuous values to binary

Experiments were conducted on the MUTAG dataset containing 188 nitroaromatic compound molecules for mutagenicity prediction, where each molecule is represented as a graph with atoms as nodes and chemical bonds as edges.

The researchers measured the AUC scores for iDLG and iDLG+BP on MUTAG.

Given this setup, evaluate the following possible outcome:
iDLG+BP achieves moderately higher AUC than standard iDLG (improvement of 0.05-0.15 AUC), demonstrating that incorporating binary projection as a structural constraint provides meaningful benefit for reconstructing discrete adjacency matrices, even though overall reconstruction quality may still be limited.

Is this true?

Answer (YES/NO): YES